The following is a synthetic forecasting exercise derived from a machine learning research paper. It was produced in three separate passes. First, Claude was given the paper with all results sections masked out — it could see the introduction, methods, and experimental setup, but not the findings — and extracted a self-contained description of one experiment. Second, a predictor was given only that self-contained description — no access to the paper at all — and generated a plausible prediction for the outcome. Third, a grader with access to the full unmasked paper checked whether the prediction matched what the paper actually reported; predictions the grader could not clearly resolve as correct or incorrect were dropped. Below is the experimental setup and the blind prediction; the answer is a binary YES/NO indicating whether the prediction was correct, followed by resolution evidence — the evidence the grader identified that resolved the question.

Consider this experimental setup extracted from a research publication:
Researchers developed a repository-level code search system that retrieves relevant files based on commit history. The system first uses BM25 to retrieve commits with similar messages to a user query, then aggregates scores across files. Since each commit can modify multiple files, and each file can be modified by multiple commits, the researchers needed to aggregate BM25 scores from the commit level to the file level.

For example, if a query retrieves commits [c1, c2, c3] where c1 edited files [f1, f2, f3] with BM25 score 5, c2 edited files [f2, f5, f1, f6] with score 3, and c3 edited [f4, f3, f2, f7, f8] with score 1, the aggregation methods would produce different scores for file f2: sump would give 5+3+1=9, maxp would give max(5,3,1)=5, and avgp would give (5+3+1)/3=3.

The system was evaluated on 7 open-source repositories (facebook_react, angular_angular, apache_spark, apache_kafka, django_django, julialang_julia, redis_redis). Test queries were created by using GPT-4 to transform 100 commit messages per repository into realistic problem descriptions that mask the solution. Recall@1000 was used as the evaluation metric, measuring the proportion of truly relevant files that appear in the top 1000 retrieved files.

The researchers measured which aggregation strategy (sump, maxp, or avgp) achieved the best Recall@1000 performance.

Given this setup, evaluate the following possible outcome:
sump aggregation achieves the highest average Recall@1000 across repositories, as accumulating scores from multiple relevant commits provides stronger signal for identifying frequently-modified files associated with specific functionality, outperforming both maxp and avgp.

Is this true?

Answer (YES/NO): NO